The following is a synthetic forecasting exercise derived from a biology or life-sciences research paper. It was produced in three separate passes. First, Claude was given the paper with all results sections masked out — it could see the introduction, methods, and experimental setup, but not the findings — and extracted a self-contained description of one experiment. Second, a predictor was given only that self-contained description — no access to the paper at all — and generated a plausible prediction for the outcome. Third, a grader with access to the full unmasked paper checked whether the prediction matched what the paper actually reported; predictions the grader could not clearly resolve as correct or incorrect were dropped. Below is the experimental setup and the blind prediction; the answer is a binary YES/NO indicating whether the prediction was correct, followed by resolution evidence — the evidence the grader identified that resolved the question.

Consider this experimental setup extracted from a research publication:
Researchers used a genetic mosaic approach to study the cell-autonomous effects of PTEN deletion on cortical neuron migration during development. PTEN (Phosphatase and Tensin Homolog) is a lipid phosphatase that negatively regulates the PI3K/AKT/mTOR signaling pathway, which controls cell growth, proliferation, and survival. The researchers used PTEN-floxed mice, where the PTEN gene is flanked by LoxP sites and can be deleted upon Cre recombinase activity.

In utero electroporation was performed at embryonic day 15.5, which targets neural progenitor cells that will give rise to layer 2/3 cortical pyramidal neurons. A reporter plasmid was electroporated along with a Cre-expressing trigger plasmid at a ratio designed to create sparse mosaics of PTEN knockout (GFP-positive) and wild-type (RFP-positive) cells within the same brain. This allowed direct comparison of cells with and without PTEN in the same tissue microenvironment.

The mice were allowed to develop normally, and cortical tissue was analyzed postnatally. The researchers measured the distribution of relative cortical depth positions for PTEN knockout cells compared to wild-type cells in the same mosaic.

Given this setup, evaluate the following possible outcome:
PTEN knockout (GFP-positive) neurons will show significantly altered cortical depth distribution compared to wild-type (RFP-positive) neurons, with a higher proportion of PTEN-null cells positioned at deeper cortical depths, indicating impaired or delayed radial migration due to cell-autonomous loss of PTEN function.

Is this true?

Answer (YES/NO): YES